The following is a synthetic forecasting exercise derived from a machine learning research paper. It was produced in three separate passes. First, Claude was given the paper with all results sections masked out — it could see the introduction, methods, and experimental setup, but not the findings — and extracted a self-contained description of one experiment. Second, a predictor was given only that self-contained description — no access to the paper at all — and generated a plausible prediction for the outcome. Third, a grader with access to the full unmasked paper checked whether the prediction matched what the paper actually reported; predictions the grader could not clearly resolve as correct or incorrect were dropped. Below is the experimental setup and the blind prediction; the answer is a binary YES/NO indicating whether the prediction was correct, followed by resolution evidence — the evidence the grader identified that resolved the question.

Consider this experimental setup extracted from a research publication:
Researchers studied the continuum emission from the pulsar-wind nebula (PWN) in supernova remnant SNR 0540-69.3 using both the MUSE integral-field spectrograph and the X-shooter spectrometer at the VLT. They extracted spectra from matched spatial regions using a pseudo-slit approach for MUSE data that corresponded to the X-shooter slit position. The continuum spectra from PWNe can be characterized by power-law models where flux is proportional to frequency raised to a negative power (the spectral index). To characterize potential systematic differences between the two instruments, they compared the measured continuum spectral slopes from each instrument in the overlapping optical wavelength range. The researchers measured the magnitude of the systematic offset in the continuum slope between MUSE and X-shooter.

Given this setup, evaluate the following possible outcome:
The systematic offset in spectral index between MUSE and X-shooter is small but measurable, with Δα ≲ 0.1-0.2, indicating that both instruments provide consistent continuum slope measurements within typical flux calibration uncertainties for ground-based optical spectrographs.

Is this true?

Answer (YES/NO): YES